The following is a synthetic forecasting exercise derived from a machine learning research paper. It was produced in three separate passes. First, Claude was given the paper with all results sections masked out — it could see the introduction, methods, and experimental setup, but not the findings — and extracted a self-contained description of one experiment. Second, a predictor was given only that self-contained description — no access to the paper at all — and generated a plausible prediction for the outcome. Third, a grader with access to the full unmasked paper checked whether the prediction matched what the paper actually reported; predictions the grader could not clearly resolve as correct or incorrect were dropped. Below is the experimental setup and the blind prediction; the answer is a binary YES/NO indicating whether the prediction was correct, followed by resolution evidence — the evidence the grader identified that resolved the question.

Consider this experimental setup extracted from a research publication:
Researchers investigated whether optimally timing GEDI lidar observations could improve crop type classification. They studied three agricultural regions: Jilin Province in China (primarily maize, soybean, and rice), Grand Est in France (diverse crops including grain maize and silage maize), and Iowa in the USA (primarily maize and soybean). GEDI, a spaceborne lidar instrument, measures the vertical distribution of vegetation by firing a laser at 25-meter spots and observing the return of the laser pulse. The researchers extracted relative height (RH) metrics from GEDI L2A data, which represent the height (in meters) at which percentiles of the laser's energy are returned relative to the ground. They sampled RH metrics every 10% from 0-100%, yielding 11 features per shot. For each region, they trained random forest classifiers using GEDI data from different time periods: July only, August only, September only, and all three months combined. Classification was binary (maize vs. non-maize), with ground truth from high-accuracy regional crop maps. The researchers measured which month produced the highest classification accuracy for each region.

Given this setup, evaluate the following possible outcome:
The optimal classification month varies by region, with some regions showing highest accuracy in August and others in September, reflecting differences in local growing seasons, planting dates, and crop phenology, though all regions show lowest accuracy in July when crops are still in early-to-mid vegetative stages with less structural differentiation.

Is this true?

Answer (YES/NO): NO